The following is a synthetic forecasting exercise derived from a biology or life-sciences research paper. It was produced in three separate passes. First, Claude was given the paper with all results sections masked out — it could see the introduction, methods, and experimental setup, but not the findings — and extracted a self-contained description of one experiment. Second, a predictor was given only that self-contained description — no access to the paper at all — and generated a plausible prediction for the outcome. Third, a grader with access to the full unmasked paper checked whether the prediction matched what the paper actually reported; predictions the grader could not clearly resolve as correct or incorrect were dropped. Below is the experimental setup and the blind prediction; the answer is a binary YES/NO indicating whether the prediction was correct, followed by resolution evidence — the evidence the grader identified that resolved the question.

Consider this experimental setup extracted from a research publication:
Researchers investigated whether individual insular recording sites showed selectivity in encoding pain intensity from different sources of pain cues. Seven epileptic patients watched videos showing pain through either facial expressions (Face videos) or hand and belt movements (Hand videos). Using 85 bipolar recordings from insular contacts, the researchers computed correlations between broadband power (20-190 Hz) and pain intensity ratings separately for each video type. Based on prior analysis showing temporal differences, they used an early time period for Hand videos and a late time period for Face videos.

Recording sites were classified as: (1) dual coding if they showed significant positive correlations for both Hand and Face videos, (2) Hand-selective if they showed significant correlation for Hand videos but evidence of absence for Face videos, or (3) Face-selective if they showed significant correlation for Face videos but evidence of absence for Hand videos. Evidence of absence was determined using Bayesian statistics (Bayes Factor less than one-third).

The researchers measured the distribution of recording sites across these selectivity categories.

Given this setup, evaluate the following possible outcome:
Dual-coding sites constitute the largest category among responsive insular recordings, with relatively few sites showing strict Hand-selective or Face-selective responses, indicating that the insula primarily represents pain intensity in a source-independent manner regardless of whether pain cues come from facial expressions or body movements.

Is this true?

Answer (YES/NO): NO